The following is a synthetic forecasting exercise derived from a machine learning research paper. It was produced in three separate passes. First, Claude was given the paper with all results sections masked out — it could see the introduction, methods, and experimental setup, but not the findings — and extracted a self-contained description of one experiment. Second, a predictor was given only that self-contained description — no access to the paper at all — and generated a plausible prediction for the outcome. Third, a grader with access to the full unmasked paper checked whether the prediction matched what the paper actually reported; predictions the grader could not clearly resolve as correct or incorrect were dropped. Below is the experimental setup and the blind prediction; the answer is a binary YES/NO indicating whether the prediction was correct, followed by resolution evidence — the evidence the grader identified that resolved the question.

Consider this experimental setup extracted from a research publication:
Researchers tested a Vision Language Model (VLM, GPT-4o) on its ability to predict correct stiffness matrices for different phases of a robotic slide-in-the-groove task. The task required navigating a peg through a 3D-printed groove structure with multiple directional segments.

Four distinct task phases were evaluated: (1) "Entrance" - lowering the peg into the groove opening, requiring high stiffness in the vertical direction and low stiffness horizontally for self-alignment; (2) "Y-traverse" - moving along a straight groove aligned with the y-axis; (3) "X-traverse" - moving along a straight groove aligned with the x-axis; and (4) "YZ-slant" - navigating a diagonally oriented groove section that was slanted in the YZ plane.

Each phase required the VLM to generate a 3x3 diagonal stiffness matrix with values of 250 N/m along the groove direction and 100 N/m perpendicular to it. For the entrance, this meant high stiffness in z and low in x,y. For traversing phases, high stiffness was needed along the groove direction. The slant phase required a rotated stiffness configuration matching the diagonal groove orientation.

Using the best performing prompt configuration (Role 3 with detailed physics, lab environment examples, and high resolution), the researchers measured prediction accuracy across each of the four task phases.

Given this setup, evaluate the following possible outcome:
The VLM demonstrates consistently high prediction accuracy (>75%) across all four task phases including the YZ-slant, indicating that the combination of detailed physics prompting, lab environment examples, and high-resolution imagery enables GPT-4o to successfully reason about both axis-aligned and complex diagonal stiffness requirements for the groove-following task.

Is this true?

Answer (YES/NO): NO